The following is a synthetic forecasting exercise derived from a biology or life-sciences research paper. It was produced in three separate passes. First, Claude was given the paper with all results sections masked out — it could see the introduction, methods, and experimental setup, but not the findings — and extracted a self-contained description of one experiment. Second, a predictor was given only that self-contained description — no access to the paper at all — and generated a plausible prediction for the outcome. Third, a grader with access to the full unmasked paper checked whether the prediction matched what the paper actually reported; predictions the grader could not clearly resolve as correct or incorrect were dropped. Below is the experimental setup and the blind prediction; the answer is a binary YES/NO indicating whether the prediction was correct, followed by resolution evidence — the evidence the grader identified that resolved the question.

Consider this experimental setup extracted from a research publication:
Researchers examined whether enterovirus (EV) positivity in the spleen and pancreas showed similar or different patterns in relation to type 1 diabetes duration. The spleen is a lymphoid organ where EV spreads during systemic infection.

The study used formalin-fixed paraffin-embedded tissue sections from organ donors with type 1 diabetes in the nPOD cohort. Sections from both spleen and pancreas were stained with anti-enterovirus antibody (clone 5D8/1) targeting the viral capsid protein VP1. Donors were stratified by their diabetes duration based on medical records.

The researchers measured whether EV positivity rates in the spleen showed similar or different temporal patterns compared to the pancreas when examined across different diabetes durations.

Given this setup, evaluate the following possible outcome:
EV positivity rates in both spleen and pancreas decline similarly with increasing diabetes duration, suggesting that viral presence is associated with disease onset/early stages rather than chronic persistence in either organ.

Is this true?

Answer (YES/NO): YES